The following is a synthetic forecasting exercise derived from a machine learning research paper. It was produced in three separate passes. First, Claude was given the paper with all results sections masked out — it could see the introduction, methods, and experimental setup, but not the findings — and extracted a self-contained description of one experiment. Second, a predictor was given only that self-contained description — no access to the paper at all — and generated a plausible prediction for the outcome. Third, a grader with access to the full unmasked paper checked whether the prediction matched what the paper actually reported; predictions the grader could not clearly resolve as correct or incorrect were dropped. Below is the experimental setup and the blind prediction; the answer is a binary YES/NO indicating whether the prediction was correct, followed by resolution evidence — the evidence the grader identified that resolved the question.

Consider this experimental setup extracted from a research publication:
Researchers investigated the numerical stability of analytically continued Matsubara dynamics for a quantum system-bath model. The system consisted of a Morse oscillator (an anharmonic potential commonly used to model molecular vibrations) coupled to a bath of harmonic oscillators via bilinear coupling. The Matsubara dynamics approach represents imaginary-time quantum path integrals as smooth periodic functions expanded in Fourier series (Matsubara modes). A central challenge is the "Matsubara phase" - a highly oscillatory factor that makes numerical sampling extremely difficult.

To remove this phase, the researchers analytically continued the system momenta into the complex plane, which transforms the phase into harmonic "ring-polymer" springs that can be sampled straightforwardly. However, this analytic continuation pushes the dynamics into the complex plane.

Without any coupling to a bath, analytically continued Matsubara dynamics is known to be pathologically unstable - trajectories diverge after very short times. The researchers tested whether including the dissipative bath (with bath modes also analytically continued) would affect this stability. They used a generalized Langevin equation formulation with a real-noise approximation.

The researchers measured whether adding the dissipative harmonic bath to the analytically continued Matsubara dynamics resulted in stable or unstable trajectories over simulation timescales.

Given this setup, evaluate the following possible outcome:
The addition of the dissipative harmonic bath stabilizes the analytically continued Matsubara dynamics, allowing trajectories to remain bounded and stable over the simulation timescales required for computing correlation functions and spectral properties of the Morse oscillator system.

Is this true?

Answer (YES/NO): YES